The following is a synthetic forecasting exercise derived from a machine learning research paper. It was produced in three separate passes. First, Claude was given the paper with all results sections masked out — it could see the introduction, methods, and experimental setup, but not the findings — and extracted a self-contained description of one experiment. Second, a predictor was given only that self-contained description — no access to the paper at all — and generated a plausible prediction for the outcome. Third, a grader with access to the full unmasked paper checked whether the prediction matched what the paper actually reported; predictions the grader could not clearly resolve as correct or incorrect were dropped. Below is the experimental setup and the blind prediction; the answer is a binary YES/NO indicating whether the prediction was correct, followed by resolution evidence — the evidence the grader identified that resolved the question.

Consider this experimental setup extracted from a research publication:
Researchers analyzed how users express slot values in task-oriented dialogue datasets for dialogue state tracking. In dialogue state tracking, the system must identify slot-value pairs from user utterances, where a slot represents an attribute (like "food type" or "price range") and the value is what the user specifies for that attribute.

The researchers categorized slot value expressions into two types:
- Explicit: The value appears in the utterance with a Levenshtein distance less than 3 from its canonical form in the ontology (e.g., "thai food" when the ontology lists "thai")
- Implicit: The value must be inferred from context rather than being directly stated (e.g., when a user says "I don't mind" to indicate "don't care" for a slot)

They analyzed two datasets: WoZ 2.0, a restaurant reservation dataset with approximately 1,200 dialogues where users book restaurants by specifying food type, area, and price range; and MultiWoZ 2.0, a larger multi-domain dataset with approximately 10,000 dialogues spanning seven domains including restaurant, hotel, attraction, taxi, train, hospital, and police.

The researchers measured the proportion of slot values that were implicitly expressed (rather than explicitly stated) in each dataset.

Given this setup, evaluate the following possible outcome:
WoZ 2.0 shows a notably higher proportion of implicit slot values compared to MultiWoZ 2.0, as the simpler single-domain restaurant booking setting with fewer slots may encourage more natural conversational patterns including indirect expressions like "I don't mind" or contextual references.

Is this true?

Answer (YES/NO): YES